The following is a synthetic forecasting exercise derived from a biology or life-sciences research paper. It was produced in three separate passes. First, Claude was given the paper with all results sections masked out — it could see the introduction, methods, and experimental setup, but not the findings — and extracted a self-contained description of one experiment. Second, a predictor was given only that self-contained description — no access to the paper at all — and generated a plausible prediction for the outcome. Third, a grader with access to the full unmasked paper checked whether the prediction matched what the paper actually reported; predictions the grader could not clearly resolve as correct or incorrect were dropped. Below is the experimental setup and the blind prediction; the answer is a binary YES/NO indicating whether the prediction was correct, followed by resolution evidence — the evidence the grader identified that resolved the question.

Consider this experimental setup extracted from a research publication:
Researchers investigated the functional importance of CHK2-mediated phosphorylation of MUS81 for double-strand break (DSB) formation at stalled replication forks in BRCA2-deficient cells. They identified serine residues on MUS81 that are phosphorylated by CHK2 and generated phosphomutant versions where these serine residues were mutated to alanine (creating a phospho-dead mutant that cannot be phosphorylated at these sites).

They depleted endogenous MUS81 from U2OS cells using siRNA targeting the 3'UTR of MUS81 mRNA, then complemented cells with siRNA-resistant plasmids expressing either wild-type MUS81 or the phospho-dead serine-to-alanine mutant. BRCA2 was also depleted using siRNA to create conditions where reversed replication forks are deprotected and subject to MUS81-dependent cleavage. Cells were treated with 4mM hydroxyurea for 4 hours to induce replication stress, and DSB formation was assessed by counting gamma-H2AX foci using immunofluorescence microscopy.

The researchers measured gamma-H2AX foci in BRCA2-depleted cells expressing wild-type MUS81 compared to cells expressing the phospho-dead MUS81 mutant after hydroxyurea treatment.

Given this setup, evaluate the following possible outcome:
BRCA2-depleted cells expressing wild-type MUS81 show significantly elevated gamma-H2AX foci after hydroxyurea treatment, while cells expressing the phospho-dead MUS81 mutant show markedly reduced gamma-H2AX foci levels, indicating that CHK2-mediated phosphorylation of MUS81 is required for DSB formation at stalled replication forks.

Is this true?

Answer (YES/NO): YES